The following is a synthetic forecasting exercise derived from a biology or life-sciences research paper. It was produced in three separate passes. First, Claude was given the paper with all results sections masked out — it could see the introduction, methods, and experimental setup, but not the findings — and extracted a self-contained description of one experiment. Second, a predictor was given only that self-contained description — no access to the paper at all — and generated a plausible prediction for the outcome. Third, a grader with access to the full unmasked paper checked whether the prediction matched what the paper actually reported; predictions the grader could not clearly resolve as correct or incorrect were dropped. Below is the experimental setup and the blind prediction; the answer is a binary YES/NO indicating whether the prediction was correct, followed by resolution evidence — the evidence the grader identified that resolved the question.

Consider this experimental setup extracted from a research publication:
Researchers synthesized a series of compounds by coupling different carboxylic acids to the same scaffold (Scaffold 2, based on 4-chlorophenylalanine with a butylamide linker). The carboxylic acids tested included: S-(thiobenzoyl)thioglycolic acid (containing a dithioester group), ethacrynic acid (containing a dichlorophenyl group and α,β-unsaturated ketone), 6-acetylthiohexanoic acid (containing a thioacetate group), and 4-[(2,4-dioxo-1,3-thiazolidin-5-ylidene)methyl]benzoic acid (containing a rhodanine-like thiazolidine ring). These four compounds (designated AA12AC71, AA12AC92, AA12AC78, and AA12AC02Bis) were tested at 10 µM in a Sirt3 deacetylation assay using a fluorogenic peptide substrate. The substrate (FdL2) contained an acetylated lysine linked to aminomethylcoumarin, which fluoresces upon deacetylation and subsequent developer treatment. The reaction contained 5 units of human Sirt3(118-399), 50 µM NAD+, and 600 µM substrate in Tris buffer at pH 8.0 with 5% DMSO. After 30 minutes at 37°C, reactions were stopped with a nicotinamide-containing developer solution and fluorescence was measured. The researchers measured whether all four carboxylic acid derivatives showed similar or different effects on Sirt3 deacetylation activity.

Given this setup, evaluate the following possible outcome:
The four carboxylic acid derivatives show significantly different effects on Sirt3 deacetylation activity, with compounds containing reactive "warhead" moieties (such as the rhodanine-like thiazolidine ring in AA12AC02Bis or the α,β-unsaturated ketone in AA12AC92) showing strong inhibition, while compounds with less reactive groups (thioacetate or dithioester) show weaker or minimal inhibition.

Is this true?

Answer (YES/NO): NO